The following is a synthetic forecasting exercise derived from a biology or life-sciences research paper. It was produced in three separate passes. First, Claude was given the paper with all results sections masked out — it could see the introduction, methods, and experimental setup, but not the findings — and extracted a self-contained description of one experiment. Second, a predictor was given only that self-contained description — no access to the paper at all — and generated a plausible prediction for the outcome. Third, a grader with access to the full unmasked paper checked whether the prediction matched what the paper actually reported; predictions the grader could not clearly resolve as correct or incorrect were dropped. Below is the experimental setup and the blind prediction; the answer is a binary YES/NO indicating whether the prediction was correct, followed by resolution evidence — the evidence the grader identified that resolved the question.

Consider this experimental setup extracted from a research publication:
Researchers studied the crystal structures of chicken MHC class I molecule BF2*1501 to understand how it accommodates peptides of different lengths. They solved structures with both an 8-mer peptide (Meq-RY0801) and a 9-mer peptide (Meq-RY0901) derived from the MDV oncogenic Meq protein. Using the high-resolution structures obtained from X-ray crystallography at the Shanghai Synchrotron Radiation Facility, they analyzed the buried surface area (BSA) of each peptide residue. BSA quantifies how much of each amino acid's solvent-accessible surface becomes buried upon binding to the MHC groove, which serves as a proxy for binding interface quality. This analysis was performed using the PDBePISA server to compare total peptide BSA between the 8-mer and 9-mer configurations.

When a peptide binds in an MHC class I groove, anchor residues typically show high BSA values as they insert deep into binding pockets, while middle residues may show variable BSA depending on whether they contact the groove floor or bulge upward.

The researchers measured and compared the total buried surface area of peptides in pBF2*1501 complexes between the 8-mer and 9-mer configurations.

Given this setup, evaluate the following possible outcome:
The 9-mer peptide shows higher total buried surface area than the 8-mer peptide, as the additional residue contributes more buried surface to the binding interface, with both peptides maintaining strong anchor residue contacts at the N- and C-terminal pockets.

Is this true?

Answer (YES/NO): NO